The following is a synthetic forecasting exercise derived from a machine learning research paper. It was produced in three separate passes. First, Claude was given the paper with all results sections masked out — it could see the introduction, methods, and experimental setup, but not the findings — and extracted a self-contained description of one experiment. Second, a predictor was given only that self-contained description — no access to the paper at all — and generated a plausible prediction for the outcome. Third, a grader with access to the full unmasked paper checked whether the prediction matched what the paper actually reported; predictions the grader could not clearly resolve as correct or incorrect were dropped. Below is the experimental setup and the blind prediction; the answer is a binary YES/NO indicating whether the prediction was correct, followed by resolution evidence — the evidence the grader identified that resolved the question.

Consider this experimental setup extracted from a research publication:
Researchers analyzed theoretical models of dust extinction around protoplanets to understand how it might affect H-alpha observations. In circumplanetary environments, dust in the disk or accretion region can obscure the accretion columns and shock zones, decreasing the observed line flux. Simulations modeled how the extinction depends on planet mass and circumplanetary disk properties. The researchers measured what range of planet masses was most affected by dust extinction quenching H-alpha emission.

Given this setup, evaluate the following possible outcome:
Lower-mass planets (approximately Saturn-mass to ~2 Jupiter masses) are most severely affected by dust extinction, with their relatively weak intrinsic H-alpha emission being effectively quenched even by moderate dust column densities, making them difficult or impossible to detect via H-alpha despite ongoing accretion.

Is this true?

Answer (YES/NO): NO